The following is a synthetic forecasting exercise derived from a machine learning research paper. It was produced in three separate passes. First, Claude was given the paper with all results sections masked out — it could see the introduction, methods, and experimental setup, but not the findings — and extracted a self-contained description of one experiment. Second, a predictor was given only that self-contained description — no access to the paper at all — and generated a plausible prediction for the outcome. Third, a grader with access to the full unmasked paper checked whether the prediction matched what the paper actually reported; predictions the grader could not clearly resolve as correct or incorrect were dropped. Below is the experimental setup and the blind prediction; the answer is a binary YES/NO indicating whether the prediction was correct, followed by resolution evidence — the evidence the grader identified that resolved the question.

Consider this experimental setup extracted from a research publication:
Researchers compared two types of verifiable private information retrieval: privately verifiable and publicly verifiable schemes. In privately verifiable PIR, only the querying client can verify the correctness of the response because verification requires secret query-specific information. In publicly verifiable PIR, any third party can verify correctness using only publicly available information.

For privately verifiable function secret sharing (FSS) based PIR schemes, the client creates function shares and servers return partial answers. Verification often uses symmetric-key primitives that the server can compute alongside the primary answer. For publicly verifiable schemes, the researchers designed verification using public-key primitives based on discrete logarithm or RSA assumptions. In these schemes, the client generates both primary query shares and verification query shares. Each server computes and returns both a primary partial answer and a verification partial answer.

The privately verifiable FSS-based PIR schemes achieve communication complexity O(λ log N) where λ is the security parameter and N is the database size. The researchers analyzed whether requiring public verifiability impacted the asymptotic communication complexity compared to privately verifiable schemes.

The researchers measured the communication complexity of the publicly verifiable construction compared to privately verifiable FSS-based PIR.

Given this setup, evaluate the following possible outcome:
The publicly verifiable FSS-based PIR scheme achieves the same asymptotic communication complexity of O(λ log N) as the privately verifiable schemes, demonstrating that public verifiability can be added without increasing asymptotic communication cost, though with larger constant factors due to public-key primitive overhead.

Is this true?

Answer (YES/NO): NO